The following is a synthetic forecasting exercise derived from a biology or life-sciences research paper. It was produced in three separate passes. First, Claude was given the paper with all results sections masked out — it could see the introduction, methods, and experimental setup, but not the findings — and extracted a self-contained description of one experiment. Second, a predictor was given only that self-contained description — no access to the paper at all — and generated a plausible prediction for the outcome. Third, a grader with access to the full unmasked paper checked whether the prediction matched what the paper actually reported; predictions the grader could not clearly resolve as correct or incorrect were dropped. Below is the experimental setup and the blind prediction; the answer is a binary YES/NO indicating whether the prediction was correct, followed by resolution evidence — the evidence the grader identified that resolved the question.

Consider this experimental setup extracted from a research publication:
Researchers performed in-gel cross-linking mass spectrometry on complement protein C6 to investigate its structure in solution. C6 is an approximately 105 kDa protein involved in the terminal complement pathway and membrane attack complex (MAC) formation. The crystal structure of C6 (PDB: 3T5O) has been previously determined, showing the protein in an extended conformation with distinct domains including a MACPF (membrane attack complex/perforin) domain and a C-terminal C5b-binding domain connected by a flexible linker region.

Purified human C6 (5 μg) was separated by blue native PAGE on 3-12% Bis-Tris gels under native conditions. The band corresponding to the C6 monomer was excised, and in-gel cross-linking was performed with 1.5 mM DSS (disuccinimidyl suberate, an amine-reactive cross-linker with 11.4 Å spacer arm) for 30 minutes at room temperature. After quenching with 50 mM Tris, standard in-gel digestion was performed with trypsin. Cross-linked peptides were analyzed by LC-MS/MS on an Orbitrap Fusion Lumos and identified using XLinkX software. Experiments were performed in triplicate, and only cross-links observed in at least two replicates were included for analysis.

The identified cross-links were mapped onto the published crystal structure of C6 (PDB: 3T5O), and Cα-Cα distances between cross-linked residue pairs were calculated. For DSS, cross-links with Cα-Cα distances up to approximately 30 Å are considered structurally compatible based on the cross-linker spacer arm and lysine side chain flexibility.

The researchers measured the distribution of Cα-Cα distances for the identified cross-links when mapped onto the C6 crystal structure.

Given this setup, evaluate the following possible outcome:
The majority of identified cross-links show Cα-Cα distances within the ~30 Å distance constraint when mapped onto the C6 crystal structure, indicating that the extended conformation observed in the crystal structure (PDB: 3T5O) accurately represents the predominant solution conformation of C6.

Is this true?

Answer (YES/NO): NO